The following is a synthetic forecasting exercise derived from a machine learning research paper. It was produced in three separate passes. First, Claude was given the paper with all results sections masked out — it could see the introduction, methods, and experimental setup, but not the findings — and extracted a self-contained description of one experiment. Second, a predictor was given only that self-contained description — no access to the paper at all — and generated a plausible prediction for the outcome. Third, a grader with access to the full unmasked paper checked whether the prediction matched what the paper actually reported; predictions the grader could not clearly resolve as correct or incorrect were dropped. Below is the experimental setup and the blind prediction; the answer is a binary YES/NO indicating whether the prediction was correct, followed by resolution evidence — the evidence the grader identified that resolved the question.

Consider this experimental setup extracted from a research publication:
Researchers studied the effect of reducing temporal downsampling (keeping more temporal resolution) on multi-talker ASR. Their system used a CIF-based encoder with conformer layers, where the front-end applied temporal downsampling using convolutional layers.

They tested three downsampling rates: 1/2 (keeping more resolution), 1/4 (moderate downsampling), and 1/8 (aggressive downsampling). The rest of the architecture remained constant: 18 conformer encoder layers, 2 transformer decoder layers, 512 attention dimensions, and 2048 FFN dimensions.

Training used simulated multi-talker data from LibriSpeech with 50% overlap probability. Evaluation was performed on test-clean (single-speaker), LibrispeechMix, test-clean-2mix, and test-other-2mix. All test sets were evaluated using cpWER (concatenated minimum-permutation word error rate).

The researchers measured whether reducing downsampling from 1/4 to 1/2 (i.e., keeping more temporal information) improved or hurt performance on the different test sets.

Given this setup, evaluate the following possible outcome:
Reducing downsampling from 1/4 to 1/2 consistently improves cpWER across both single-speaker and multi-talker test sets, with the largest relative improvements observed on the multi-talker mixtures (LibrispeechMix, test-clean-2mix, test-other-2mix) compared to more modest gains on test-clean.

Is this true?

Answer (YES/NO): NO